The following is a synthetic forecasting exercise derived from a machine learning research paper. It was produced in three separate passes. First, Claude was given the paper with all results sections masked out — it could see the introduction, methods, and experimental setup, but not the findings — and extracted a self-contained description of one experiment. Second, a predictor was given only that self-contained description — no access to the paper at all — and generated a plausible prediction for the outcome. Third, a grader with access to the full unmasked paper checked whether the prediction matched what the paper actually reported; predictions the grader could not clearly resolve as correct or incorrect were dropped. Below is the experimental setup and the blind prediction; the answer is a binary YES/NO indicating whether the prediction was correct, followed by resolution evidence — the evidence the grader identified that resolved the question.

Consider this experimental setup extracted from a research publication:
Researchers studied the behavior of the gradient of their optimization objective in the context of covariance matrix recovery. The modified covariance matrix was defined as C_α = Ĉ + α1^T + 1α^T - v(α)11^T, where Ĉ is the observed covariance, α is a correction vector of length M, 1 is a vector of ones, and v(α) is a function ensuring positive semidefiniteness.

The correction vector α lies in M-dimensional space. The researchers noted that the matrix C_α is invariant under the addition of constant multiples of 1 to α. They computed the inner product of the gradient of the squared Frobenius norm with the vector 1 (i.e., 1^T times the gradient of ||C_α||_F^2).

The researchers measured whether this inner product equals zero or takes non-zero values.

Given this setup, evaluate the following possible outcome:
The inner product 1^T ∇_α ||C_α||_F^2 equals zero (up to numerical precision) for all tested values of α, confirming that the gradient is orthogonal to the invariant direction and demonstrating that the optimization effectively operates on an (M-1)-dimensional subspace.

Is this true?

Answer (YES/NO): YES